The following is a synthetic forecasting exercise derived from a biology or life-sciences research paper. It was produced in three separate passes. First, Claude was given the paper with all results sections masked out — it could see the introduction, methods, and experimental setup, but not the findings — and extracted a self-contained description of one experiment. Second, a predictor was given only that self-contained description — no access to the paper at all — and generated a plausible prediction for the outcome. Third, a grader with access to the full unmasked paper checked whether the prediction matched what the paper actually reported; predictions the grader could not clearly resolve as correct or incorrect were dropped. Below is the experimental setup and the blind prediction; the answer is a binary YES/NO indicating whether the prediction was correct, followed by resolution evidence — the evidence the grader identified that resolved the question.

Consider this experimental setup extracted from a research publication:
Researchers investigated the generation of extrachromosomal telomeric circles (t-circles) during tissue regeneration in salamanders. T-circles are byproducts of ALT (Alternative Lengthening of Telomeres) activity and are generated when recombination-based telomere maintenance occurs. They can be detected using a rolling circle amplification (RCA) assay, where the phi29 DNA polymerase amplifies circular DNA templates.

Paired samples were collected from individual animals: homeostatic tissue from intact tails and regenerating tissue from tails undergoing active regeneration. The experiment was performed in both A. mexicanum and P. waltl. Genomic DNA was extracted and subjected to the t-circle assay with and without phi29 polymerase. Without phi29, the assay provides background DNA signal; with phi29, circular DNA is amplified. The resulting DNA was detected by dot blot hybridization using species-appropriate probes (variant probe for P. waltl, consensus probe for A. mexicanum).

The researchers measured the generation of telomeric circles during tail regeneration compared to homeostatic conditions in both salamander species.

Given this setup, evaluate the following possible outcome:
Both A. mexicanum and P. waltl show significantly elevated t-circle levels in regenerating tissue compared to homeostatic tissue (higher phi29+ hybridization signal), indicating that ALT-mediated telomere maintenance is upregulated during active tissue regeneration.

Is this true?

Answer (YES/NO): NO